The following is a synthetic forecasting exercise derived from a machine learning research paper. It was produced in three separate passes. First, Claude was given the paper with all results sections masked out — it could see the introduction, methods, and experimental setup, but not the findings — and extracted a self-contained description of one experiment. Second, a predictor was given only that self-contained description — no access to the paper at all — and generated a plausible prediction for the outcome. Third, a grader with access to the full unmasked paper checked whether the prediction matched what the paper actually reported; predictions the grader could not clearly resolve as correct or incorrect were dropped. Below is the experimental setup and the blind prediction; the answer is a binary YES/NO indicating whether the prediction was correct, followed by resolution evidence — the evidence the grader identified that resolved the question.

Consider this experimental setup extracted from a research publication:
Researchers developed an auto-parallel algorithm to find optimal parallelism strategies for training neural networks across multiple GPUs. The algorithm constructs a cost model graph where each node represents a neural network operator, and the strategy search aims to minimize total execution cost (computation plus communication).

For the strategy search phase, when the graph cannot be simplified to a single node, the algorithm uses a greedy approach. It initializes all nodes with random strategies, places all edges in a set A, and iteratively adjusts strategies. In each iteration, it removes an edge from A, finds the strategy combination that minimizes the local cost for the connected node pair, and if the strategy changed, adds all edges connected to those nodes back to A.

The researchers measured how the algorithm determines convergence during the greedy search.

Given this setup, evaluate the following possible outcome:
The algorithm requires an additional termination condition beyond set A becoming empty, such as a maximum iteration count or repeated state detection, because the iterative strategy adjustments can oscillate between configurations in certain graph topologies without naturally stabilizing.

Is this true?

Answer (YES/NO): NO